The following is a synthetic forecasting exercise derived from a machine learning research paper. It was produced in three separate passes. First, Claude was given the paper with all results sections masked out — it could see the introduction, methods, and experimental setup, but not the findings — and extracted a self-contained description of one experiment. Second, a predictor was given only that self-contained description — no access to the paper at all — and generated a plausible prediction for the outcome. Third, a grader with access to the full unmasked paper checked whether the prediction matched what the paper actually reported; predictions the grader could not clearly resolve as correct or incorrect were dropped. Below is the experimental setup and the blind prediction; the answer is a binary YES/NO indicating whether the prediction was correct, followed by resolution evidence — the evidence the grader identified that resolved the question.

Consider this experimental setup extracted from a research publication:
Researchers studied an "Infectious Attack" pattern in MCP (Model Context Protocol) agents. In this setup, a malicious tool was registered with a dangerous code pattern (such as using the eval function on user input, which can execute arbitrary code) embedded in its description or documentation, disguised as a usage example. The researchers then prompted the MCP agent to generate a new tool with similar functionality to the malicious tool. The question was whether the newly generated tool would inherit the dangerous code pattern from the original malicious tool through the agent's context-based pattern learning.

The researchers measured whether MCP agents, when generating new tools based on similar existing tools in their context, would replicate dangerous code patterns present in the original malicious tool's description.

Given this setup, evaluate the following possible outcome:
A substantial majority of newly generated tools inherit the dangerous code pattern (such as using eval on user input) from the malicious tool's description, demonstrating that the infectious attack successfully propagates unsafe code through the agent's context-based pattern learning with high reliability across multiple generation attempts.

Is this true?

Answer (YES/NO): NO